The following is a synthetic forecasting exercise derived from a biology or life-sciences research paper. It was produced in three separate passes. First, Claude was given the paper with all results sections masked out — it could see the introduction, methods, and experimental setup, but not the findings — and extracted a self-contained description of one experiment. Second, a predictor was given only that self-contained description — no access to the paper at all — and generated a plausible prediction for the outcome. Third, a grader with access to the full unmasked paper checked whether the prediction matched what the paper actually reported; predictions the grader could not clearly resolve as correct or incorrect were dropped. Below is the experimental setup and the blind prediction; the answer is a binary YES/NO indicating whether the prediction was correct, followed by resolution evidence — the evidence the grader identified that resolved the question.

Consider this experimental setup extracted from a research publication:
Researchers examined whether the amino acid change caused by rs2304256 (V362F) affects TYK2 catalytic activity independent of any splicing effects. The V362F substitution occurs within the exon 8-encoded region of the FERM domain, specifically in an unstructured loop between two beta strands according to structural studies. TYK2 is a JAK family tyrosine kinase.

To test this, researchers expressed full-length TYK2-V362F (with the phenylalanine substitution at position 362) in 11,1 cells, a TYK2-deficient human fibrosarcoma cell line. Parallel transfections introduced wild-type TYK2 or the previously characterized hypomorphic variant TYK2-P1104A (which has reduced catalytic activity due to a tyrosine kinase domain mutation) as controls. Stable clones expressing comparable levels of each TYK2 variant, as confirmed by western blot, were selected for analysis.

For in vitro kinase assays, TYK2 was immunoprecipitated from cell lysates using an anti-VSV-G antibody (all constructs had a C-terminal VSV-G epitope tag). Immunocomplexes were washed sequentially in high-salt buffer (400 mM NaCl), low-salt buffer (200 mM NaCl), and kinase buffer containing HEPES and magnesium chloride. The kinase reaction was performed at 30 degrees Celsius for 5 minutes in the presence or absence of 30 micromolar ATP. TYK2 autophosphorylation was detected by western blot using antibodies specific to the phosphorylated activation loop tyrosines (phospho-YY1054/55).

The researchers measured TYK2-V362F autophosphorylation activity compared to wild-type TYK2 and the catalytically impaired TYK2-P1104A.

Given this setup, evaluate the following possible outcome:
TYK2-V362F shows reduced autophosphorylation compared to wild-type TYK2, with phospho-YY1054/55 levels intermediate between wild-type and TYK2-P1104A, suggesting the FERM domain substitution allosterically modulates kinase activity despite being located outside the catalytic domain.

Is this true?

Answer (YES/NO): NO